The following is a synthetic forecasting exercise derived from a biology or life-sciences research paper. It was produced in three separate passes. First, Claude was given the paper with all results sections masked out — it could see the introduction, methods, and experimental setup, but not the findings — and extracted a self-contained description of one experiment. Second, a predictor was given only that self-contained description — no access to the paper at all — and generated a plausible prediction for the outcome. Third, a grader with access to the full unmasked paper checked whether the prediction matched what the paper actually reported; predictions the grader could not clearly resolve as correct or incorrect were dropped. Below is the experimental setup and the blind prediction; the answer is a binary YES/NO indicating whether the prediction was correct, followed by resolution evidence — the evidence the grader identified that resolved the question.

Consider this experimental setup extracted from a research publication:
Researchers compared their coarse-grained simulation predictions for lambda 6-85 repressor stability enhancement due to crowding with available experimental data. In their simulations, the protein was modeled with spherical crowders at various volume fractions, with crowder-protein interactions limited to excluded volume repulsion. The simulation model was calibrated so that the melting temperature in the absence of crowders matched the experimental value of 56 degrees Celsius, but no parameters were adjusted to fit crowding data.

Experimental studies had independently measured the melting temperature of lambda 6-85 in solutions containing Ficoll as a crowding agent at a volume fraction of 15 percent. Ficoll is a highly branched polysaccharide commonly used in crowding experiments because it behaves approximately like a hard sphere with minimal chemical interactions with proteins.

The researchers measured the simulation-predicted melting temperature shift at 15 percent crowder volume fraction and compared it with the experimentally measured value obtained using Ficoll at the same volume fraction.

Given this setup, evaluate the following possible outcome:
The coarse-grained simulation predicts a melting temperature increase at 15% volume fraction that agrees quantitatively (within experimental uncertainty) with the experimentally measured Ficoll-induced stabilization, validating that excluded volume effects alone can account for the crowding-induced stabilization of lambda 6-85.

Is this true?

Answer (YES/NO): YES